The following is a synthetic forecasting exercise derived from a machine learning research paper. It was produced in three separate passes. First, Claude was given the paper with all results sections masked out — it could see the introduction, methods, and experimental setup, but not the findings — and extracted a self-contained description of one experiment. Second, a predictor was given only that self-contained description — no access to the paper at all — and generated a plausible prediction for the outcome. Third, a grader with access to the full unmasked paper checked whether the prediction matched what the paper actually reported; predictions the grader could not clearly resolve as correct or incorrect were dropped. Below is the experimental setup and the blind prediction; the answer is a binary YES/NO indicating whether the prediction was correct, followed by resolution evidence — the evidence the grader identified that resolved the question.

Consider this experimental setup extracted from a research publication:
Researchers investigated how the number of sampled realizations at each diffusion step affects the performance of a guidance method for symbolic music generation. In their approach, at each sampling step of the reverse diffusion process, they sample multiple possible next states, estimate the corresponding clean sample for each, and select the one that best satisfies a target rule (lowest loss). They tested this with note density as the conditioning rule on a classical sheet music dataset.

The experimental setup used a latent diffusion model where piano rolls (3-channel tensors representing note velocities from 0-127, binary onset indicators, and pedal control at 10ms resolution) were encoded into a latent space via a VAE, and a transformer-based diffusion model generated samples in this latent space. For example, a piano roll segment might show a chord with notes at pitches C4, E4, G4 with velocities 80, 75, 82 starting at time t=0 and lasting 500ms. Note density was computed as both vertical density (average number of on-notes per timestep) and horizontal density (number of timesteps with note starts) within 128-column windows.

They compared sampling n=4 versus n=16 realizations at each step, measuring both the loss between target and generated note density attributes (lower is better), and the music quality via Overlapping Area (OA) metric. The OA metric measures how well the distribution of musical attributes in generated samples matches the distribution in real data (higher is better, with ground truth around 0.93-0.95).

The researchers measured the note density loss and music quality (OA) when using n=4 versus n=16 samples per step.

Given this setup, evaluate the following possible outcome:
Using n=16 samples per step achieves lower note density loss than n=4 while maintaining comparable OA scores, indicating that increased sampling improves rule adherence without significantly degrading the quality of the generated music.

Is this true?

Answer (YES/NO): NO